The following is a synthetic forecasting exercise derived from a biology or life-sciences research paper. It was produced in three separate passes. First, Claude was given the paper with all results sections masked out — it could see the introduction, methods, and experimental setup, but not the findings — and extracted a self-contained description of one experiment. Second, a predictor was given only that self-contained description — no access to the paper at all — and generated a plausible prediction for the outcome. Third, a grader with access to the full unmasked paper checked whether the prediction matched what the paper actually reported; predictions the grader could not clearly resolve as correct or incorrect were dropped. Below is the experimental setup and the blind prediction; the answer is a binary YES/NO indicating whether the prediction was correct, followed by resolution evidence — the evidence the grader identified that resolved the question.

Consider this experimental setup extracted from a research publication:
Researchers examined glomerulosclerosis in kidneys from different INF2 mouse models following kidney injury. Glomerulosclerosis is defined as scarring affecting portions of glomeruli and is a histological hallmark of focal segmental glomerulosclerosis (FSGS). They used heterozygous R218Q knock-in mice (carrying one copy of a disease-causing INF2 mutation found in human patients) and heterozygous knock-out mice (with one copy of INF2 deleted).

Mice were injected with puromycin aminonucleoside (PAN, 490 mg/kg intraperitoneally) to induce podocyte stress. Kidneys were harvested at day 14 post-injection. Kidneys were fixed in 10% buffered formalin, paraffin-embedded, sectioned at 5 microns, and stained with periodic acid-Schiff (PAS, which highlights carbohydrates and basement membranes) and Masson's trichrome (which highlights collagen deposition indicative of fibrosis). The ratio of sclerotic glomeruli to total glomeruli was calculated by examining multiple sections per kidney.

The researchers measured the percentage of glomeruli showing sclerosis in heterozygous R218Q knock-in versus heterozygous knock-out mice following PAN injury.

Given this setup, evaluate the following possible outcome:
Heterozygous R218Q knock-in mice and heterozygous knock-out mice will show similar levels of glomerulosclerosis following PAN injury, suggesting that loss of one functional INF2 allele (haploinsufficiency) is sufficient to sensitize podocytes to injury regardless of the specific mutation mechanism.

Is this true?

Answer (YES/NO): NO